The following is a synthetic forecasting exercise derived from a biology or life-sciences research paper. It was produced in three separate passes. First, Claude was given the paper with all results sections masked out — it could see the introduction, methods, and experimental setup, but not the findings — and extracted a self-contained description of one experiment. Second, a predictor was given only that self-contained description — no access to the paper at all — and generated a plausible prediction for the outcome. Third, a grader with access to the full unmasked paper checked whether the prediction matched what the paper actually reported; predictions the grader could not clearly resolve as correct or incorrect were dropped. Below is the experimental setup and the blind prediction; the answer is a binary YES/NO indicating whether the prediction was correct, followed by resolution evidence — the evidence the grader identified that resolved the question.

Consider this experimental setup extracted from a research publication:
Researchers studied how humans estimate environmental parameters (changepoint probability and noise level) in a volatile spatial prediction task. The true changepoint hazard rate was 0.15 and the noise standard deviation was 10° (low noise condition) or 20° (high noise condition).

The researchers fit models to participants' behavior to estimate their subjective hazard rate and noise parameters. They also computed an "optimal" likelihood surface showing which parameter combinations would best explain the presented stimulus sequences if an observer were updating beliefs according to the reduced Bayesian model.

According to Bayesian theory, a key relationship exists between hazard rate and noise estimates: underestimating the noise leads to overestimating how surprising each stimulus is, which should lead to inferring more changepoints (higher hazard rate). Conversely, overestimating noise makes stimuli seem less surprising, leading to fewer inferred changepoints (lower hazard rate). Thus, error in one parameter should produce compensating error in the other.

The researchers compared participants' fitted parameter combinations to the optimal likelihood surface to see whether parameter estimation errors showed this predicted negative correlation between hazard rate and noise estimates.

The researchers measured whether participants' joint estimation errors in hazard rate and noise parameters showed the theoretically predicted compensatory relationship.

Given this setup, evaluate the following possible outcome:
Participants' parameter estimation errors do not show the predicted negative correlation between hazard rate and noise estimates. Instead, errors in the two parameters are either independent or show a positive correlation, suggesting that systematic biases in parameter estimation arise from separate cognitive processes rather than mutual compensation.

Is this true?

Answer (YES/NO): YES